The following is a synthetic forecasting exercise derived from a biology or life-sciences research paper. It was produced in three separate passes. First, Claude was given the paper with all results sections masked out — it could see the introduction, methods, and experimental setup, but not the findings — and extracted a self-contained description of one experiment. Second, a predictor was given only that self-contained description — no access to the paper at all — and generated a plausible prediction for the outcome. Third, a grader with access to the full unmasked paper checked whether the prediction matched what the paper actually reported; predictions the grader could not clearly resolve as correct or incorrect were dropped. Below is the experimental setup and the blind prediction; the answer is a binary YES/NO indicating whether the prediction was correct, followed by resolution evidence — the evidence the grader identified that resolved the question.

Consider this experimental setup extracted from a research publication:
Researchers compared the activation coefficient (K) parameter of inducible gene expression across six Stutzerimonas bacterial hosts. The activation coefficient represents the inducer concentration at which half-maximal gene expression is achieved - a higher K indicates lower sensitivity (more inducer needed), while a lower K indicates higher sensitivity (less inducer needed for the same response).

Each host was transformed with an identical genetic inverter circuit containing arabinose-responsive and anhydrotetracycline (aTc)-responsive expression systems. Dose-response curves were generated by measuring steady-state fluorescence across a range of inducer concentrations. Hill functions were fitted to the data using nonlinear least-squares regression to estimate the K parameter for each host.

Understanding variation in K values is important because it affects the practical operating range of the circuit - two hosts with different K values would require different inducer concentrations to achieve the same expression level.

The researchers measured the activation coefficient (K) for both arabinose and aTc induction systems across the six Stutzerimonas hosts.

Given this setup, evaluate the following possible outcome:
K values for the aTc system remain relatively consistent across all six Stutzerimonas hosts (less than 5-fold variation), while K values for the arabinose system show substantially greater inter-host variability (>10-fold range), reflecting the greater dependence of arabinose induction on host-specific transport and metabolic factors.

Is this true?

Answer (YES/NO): NO